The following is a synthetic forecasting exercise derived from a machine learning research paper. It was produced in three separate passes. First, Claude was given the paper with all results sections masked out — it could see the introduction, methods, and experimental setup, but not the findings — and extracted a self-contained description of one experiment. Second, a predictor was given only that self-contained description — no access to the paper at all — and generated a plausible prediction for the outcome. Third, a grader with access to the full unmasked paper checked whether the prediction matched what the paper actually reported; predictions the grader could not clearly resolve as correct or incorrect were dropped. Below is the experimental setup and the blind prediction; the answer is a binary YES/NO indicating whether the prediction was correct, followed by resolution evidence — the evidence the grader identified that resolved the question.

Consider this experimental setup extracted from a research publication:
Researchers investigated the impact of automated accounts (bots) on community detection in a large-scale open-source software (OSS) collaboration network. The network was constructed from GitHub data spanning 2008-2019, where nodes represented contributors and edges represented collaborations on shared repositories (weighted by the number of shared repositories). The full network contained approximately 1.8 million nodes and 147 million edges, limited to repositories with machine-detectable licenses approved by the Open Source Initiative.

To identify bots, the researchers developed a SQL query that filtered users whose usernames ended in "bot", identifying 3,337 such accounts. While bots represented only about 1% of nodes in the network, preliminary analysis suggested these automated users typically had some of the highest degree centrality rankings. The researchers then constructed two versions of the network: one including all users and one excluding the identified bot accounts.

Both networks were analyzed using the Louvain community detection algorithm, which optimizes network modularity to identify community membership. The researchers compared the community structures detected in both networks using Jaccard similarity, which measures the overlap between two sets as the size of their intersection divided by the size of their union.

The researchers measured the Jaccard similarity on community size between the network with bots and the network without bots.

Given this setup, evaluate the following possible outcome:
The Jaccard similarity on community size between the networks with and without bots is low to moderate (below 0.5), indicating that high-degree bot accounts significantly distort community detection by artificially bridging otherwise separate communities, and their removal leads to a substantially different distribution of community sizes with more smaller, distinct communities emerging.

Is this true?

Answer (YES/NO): NO